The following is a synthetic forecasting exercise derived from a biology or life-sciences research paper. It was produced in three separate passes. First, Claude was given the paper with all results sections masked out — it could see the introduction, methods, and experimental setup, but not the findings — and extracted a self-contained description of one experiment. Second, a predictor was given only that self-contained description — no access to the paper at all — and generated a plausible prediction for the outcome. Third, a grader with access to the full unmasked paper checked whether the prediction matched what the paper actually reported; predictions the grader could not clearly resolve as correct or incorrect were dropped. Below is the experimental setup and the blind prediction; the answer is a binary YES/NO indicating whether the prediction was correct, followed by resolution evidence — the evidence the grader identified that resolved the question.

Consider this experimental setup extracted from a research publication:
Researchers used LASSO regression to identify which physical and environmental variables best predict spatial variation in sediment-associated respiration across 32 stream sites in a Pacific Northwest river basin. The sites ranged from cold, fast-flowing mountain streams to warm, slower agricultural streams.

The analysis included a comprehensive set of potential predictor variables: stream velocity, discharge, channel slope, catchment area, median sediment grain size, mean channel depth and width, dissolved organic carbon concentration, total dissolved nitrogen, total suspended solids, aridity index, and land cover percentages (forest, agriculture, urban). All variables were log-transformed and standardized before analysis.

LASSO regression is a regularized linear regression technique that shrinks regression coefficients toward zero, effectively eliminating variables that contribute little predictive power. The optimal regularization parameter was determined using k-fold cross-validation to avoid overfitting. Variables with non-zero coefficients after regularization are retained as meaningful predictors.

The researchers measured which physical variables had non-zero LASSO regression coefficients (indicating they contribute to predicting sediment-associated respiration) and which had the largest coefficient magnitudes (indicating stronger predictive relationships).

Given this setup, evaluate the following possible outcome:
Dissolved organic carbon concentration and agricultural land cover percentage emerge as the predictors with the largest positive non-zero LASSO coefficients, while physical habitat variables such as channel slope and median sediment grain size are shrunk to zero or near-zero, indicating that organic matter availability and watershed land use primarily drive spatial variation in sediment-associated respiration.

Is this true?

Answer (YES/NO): NO